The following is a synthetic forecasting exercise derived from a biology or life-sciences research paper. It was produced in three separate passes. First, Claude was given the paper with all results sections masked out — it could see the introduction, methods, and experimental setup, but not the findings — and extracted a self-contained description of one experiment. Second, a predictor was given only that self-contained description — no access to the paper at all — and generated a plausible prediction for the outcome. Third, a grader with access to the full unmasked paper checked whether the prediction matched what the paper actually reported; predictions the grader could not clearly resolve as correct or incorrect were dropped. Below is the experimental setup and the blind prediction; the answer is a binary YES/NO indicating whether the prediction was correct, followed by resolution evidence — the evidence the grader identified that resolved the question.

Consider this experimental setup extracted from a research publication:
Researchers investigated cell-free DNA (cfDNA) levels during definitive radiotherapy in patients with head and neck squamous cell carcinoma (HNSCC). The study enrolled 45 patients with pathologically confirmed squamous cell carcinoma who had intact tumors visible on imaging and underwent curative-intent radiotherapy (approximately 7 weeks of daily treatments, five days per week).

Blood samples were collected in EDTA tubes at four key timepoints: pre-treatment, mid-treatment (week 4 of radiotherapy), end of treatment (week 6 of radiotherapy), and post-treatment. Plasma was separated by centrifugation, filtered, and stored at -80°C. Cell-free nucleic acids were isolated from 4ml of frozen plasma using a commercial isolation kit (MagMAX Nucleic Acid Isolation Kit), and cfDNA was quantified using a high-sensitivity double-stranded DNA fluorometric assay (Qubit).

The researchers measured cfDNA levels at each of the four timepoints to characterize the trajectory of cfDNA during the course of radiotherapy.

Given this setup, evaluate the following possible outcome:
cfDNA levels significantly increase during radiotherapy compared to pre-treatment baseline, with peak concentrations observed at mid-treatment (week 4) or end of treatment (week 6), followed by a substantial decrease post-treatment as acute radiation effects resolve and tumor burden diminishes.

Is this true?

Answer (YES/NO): YES